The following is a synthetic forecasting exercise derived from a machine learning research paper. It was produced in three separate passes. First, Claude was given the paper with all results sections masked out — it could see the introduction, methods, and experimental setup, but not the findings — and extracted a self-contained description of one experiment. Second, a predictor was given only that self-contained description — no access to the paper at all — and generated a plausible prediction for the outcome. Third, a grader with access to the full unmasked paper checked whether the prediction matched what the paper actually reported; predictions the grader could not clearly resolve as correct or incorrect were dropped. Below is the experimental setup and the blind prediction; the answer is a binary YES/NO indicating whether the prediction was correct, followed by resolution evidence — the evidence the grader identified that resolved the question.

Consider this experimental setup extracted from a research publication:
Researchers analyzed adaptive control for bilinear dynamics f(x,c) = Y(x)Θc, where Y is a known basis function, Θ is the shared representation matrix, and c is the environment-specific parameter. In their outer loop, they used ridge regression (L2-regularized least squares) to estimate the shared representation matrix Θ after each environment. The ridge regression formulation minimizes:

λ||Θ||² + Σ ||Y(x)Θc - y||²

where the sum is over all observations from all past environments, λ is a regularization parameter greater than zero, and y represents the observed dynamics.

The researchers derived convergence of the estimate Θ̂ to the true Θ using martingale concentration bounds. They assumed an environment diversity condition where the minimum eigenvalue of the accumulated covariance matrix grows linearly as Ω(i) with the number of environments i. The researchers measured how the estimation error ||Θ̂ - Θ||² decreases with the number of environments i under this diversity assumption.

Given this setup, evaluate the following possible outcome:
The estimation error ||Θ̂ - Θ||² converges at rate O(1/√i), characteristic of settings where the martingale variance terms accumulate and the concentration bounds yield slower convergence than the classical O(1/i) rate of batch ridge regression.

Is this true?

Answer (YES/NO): NO